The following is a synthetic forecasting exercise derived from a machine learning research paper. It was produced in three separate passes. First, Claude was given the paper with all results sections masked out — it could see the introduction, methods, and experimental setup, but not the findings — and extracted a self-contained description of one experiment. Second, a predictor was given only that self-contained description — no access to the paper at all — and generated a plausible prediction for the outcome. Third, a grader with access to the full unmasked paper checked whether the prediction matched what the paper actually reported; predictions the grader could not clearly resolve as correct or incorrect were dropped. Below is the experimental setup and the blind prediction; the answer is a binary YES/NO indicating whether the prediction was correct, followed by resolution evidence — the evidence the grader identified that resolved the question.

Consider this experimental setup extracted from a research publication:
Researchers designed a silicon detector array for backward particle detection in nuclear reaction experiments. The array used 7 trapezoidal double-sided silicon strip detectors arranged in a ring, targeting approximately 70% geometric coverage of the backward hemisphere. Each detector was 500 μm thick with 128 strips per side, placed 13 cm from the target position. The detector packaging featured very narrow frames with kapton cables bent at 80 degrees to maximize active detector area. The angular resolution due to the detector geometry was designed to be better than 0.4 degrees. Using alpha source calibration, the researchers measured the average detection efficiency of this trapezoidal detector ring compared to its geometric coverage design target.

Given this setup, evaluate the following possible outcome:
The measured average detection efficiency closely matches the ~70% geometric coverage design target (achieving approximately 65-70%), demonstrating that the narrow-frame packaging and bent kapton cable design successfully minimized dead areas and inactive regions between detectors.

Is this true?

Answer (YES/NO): YES